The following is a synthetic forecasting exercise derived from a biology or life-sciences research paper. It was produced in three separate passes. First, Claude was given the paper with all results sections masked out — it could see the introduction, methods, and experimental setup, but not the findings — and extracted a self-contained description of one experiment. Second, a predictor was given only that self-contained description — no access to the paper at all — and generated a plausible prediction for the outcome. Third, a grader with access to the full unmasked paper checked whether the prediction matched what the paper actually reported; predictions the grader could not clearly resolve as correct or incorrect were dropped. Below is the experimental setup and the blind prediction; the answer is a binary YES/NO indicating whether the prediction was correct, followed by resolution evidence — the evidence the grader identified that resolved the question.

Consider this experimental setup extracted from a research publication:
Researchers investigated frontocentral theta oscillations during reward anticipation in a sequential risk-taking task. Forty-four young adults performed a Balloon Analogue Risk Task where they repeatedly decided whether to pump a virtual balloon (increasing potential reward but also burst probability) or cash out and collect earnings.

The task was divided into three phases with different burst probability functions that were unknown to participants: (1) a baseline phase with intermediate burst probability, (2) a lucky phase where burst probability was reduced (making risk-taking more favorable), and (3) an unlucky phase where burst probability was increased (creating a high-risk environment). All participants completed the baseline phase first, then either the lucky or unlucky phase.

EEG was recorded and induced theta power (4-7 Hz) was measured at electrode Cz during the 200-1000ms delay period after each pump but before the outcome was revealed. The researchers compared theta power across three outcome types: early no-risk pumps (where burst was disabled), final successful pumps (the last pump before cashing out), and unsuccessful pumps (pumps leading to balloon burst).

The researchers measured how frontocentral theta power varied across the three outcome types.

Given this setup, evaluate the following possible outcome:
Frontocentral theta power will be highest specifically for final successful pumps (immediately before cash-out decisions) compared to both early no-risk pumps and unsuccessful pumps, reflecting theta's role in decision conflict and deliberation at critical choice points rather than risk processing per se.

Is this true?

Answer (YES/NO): NO